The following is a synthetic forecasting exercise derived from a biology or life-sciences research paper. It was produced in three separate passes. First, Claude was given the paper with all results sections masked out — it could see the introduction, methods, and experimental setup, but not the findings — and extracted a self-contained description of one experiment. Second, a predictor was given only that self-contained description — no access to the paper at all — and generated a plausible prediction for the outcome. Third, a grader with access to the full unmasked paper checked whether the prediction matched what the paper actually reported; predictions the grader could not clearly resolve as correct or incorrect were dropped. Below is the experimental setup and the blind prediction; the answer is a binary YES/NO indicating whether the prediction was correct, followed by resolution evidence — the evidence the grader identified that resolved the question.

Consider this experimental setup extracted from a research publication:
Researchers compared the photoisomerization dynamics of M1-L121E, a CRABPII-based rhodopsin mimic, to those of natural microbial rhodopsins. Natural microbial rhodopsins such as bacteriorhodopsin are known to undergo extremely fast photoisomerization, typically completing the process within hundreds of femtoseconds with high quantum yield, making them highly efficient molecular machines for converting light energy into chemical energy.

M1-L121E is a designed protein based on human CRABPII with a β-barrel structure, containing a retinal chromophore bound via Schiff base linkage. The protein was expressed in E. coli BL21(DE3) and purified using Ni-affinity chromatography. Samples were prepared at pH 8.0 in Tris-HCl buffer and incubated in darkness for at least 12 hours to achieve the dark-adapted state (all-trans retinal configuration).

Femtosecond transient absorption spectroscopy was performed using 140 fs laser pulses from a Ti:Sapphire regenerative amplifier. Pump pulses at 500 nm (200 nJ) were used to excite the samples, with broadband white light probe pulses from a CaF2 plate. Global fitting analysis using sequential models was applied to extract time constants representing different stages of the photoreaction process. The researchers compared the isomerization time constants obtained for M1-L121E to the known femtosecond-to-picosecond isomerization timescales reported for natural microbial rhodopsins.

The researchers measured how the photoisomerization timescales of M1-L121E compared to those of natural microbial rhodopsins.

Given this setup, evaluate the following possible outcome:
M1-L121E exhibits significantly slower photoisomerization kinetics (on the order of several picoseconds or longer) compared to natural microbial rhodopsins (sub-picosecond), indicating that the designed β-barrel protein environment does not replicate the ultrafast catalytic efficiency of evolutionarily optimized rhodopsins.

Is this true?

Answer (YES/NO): YES